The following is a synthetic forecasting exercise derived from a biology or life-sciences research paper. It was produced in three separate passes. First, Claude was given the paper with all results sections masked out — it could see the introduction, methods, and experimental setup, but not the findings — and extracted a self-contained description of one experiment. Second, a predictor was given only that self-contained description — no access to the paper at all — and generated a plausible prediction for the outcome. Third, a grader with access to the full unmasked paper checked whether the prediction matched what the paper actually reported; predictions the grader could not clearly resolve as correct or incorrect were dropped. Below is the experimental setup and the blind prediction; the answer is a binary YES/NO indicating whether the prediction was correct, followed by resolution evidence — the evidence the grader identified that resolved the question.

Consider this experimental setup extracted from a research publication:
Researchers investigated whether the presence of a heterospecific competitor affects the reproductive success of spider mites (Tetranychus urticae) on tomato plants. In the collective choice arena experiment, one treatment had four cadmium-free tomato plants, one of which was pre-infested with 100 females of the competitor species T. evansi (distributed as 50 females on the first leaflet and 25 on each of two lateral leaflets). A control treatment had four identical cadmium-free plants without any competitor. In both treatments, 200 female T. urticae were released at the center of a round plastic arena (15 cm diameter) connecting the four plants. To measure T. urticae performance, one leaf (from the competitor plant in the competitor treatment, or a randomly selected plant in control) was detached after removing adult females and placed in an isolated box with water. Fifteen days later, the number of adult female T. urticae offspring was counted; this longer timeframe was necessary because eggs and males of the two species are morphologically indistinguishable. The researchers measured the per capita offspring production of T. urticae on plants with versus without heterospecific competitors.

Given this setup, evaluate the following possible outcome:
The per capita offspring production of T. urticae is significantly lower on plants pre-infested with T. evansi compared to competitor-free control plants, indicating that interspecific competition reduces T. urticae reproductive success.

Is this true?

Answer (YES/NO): YES